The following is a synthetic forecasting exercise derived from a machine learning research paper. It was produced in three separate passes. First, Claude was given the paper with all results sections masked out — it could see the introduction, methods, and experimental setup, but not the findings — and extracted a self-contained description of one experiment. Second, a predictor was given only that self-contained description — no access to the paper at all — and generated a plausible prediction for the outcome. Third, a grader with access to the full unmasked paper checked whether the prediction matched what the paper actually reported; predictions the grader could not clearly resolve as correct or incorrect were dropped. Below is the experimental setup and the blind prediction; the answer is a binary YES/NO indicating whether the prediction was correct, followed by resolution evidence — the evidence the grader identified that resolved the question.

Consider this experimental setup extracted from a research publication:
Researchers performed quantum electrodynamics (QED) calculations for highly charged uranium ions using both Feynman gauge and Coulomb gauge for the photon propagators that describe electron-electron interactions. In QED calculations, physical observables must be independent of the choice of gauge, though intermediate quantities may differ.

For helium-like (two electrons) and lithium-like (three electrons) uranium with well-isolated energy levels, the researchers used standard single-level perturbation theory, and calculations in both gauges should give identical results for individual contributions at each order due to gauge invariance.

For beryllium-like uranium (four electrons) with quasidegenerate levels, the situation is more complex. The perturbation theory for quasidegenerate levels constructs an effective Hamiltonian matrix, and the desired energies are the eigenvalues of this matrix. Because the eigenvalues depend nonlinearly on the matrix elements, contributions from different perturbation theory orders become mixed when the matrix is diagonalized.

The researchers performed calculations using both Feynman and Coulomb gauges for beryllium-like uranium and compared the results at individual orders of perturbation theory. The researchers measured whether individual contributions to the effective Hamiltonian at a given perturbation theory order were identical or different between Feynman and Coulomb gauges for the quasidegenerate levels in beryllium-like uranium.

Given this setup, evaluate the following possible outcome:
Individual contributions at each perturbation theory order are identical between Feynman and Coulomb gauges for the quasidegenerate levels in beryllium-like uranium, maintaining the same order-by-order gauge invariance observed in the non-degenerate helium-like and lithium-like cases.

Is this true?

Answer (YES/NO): NO